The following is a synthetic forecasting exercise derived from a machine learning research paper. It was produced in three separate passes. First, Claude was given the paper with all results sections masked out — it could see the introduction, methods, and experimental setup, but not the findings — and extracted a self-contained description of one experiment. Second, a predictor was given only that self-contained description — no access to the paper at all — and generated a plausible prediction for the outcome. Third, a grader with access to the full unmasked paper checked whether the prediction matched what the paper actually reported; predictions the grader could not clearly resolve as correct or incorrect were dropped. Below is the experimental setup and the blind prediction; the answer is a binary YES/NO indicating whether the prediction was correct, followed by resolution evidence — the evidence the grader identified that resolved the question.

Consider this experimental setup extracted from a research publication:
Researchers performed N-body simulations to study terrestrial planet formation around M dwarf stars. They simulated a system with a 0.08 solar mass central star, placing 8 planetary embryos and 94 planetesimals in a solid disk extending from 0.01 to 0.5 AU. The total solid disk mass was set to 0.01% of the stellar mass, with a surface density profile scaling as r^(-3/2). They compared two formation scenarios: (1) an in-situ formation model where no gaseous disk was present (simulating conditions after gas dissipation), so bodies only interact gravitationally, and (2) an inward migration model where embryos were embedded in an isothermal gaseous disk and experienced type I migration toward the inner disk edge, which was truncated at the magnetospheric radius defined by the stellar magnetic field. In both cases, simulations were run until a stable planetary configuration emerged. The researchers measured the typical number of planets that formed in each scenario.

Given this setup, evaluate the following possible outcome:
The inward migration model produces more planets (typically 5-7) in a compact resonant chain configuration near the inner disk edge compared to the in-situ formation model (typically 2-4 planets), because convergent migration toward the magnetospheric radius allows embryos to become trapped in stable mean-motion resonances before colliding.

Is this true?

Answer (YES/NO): NO